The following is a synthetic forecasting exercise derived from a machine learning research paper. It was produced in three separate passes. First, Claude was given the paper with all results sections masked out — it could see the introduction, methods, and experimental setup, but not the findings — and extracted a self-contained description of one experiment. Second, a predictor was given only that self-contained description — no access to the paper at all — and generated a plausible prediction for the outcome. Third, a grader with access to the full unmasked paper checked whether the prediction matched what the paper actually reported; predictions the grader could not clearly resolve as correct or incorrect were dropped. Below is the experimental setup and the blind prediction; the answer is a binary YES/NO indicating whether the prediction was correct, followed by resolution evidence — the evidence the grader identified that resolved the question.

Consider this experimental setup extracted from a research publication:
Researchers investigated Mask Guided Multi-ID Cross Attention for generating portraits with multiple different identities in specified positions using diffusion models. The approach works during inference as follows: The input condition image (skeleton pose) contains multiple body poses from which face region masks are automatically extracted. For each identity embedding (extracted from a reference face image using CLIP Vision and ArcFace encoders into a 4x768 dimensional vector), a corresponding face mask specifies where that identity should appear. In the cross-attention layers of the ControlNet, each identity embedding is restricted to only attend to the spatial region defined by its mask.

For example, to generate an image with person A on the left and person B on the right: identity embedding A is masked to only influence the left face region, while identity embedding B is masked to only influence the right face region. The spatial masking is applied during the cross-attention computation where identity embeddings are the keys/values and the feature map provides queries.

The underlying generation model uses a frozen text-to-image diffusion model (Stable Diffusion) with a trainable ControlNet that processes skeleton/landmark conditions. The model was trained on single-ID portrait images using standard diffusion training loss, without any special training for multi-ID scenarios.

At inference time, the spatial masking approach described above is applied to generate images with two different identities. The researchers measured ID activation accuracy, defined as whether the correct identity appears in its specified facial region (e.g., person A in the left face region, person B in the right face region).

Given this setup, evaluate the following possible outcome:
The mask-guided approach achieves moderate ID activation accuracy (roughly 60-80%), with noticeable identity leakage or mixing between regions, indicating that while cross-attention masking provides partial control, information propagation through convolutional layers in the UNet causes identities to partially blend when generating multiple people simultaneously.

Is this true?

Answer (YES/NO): NO